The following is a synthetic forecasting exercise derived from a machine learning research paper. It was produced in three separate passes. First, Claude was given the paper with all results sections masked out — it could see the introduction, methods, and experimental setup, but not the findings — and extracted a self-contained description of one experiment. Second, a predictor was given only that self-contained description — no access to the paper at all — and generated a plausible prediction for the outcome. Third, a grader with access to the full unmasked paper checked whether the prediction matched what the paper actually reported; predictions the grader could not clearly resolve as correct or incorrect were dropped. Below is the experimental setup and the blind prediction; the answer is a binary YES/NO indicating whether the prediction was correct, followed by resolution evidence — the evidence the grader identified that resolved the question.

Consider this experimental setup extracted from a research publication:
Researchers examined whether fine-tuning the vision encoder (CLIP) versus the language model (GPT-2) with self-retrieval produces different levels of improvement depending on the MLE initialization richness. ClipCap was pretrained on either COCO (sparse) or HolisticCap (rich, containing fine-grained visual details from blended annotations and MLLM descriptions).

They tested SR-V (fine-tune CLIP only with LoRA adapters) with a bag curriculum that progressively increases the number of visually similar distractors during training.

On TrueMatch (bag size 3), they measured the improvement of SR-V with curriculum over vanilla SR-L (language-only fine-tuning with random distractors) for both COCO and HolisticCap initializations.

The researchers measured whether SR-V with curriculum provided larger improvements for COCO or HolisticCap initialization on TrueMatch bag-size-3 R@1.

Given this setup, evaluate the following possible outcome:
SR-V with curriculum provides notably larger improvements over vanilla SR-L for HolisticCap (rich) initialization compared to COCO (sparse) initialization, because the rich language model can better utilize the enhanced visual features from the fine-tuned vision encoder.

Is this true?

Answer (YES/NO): NO